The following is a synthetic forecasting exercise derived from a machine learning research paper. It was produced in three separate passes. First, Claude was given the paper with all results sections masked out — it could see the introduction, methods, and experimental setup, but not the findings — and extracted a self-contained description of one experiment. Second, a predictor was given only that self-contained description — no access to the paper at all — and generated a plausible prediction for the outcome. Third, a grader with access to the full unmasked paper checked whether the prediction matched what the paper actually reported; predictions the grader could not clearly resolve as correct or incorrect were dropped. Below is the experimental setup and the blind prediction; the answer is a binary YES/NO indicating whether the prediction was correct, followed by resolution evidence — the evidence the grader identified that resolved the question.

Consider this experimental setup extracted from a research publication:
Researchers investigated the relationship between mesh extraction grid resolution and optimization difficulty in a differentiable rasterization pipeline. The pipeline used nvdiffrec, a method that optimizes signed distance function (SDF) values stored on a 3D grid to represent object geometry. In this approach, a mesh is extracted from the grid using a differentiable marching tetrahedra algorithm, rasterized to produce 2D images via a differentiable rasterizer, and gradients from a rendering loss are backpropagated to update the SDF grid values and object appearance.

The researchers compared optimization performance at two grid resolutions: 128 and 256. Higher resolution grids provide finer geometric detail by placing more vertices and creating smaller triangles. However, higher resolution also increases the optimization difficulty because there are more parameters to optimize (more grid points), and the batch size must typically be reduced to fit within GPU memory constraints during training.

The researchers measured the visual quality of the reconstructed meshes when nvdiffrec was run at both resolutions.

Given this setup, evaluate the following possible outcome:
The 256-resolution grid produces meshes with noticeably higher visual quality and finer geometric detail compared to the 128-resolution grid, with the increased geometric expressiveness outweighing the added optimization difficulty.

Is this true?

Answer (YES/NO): NO